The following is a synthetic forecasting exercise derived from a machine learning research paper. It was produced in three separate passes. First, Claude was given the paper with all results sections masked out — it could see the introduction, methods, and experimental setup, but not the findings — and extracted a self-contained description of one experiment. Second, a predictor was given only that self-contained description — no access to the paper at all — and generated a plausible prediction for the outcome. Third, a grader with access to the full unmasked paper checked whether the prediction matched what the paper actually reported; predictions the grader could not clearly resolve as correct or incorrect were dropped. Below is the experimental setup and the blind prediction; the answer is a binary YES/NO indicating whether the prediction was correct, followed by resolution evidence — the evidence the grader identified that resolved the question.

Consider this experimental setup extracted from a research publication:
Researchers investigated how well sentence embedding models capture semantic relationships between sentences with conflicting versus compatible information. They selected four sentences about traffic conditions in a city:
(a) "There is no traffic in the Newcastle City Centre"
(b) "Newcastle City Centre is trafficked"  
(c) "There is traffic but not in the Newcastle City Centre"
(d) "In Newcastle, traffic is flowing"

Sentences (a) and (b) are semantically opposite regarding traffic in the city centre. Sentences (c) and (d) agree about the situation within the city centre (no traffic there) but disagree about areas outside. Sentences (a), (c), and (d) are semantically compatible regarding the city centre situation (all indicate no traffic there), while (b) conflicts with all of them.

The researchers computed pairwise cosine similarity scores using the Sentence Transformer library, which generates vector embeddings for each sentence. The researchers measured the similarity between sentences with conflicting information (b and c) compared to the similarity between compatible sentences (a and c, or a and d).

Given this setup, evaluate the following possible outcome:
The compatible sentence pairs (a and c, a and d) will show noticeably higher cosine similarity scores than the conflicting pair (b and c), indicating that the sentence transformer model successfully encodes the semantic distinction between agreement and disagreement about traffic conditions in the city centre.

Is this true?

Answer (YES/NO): NO